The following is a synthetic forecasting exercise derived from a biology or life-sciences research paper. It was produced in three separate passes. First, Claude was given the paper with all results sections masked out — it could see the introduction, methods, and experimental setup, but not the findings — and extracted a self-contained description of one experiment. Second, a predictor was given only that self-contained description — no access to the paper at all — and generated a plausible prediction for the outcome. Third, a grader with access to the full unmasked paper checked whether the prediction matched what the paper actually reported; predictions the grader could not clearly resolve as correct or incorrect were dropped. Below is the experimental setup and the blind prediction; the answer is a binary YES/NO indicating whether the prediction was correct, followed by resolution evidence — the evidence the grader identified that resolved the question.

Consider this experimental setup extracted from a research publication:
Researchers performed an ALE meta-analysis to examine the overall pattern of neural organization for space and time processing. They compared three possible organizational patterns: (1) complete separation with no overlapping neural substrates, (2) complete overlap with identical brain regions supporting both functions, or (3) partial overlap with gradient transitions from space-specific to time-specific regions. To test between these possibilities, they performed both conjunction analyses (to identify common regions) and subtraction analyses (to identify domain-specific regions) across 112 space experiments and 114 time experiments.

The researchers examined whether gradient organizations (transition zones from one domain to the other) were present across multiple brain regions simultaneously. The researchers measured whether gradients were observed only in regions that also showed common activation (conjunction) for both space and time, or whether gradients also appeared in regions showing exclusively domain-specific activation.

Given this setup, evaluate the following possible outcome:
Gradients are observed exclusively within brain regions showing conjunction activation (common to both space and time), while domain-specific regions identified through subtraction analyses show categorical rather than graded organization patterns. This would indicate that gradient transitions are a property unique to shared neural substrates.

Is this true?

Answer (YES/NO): YES